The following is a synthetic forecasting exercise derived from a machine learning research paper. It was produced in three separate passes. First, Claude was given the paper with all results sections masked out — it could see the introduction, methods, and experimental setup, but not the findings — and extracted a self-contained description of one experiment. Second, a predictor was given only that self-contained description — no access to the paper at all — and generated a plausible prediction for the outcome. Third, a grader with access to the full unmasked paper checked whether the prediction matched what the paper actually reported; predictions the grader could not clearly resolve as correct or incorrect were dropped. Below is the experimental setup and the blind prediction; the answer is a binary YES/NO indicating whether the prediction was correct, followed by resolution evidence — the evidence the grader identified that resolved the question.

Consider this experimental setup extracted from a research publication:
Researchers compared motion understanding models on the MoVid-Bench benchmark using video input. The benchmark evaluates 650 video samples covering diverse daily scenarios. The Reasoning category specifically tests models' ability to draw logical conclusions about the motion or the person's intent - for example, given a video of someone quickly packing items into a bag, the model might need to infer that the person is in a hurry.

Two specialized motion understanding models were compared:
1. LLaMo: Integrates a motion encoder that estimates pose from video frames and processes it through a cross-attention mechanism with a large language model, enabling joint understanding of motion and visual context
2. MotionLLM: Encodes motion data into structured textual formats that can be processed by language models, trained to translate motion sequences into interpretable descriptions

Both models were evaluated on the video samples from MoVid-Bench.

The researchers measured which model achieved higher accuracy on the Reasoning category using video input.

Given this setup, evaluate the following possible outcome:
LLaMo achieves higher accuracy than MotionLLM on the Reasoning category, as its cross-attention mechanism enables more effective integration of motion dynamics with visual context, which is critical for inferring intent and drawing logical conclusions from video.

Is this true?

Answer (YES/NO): YES